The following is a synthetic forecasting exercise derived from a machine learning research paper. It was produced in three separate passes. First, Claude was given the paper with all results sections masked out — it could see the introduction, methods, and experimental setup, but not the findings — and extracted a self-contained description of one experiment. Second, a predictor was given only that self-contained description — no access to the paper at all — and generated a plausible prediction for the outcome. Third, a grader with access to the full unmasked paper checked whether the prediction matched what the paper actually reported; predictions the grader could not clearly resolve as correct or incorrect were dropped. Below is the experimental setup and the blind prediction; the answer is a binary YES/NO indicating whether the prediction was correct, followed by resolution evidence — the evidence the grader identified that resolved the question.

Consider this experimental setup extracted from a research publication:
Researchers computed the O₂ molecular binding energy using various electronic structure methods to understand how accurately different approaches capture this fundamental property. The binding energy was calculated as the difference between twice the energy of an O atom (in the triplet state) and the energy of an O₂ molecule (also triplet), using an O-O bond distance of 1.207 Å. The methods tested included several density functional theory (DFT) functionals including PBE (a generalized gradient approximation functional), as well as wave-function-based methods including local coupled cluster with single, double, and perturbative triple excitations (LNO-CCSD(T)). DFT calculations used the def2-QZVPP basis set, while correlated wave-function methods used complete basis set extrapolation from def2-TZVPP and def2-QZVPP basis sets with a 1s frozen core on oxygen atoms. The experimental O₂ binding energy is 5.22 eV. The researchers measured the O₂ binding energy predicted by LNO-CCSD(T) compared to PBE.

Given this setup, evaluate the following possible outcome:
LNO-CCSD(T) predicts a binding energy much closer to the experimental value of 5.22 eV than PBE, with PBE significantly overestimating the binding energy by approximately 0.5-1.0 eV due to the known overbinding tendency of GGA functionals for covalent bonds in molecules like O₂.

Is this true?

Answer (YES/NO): YES